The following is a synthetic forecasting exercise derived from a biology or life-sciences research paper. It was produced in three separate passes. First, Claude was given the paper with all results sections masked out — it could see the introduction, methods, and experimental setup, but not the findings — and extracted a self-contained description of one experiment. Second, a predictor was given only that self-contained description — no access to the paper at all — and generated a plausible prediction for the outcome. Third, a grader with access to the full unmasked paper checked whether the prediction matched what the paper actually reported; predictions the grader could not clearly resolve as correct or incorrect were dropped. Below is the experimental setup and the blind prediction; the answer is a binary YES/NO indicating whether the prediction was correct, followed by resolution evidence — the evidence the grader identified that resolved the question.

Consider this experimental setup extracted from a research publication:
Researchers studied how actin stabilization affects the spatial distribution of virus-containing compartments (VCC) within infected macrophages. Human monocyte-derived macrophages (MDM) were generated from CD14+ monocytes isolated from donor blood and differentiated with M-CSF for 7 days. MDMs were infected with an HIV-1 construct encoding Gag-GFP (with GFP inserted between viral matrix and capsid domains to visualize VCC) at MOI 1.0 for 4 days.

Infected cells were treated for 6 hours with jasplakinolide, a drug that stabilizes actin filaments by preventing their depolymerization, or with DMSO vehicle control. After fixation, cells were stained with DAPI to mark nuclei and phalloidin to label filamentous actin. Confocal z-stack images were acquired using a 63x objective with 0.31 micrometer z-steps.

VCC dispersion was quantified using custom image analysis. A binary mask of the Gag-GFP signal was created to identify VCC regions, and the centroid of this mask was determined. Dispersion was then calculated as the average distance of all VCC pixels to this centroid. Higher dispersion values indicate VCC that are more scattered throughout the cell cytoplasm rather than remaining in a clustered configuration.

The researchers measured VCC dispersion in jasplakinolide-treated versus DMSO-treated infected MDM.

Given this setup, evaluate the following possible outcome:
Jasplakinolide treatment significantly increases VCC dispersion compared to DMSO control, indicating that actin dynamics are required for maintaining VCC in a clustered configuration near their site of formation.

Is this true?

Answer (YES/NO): YES